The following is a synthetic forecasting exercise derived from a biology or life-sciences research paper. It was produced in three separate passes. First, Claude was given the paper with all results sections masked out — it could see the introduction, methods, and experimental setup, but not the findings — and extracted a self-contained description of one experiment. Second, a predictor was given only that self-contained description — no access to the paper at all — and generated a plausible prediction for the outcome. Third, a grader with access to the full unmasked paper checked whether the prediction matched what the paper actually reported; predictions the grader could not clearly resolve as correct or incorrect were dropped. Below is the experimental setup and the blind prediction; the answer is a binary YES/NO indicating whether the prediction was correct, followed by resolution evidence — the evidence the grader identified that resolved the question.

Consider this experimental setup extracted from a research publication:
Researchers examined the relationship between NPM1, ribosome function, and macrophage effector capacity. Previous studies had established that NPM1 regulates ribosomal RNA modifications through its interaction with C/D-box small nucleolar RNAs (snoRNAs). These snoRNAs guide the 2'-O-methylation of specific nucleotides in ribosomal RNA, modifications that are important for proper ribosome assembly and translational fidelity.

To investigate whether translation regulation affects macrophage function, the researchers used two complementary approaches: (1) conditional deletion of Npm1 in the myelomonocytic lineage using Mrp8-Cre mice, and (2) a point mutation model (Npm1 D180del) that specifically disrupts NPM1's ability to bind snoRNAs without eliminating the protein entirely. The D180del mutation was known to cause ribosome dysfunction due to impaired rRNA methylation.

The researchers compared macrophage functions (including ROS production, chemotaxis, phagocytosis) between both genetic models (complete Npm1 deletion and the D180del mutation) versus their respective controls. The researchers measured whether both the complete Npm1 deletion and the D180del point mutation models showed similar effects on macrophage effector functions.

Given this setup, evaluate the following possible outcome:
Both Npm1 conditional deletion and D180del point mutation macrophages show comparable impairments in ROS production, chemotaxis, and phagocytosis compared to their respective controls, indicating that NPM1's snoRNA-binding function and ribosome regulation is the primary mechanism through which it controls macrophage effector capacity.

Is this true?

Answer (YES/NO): NO